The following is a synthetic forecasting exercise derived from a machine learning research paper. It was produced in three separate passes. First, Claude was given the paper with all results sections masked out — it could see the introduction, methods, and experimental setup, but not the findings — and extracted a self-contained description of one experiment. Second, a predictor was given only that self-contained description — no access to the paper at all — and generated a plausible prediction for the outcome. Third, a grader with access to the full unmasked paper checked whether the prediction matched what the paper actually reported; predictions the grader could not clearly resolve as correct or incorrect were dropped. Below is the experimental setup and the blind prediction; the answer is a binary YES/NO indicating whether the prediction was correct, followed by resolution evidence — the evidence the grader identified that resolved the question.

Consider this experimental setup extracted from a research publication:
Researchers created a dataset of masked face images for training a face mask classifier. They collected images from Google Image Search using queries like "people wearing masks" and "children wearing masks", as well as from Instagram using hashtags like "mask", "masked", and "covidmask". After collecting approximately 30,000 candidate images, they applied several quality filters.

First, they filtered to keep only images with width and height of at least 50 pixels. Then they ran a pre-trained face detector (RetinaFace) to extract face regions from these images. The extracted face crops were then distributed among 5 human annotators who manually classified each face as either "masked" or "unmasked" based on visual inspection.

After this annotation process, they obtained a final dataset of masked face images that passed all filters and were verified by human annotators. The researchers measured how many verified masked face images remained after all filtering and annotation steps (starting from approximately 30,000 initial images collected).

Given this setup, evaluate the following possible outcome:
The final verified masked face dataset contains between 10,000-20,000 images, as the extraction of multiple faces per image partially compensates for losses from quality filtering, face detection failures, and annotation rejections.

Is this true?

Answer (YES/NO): NO